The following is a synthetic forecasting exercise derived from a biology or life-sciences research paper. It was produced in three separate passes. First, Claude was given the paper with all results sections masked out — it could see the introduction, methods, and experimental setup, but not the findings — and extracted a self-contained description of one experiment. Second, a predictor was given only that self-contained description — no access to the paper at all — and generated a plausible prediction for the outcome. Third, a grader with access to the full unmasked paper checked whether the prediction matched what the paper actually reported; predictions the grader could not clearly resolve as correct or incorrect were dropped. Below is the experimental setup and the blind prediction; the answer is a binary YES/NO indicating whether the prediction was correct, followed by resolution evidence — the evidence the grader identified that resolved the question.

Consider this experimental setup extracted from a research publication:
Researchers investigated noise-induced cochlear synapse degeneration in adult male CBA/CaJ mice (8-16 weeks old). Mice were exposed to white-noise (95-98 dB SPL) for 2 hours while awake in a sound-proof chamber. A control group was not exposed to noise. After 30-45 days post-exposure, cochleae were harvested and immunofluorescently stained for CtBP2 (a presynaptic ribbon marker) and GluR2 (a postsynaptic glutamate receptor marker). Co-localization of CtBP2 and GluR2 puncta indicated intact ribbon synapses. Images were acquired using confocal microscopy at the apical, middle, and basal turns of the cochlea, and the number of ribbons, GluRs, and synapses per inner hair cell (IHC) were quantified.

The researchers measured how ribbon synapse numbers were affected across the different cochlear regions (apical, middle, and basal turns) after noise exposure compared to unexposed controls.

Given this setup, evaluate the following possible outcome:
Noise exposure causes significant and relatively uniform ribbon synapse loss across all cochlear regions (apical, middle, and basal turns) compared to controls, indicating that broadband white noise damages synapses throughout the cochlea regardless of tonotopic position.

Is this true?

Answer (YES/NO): NO